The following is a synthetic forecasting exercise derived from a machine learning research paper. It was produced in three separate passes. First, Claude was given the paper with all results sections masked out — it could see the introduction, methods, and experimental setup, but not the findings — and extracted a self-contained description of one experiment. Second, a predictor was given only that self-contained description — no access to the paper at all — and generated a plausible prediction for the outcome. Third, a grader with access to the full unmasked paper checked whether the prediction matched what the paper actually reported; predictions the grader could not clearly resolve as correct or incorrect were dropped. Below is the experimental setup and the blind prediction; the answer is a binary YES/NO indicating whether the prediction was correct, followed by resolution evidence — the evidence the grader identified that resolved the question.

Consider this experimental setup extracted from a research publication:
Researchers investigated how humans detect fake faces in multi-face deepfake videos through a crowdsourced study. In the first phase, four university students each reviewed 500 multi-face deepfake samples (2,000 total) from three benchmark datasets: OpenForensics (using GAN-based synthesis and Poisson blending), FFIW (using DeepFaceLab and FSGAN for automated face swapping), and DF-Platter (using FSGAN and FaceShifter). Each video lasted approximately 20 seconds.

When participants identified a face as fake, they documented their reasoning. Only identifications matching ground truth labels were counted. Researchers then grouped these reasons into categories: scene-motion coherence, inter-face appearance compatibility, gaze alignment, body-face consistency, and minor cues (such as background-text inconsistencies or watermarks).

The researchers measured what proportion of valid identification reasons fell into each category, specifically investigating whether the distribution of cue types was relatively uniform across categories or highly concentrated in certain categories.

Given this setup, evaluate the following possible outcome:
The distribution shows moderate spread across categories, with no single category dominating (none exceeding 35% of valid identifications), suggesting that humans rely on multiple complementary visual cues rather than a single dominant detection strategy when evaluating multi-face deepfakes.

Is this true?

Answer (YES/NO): YES